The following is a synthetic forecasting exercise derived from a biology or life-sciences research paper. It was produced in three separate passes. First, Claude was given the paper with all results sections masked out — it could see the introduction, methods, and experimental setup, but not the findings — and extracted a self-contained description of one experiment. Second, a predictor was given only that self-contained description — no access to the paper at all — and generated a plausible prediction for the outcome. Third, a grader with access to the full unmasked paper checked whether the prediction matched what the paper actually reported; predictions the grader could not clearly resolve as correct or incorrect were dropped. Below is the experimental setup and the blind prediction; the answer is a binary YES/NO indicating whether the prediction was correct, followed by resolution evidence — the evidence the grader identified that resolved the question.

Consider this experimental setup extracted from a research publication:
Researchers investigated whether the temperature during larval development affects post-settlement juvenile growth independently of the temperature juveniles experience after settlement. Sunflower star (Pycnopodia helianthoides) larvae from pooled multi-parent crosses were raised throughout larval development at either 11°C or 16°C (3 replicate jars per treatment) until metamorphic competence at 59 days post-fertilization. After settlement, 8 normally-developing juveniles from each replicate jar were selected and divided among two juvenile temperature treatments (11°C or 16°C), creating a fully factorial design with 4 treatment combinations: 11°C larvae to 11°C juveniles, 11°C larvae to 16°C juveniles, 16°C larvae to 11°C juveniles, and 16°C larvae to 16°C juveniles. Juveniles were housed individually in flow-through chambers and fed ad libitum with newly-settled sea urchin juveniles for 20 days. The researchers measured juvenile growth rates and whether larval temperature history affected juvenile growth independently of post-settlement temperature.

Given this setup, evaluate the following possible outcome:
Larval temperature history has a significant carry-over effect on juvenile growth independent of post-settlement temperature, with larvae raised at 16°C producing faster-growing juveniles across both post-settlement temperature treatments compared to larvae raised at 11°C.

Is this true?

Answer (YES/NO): NO